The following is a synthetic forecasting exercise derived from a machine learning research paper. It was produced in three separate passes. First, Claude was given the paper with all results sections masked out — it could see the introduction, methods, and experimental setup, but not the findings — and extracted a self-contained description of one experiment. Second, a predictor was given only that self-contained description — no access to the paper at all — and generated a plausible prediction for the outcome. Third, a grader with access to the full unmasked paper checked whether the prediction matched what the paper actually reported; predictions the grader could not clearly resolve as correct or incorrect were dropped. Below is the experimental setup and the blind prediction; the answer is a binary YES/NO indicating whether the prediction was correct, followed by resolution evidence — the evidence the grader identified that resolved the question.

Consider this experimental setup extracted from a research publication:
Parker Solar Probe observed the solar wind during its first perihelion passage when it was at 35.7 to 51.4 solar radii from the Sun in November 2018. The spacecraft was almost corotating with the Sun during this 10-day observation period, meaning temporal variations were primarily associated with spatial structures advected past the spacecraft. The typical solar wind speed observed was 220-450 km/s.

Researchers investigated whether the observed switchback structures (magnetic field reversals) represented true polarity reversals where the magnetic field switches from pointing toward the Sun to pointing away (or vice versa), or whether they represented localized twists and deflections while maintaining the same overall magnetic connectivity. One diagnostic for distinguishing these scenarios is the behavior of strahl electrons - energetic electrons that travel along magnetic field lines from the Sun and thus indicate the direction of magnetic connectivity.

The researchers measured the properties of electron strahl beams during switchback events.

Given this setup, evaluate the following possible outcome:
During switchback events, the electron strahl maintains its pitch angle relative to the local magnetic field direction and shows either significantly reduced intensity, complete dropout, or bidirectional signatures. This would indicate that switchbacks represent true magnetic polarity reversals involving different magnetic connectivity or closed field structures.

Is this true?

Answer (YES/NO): NO